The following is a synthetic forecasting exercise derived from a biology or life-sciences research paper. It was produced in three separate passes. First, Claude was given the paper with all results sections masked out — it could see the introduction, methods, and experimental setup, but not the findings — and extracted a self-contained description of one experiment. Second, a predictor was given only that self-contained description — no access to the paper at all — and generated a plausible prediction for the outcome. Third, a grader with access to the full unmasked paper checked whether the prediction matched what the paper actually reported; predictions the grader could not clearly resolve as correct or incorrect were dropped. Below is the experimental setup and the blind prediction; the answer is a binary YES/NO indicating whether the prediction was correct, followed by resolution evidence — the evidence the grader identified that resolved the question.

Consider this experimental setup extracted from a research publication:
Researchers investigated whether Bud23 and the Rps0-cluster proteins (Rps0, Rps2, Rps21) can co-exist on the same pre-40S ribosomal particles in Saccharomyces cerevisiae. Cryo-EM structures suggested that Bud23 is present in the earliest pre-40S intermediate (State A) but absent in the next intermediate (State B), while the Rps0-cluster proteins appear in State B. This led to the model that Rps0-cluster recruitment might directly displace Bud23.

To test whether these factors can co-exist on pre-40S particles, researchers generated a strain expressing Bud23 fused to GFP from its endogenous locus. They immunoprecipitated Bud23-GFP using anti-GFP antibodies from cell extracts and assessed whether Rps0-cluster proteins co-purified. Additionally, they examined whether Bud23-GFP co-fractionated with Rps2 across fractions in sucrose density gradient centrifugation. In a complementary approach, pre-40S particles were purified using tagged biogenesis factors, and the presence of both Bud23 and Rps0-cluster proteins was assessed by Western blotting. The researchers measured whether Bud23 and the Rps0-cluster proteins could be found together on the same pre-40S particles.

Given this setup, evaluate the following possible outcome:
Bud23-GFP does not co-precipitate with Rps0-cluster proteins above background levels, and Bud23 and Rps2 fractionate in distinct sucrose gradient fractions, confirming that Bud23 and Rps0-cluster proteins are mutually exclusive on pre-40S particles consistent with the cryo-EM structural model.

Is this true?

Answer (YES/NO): NO